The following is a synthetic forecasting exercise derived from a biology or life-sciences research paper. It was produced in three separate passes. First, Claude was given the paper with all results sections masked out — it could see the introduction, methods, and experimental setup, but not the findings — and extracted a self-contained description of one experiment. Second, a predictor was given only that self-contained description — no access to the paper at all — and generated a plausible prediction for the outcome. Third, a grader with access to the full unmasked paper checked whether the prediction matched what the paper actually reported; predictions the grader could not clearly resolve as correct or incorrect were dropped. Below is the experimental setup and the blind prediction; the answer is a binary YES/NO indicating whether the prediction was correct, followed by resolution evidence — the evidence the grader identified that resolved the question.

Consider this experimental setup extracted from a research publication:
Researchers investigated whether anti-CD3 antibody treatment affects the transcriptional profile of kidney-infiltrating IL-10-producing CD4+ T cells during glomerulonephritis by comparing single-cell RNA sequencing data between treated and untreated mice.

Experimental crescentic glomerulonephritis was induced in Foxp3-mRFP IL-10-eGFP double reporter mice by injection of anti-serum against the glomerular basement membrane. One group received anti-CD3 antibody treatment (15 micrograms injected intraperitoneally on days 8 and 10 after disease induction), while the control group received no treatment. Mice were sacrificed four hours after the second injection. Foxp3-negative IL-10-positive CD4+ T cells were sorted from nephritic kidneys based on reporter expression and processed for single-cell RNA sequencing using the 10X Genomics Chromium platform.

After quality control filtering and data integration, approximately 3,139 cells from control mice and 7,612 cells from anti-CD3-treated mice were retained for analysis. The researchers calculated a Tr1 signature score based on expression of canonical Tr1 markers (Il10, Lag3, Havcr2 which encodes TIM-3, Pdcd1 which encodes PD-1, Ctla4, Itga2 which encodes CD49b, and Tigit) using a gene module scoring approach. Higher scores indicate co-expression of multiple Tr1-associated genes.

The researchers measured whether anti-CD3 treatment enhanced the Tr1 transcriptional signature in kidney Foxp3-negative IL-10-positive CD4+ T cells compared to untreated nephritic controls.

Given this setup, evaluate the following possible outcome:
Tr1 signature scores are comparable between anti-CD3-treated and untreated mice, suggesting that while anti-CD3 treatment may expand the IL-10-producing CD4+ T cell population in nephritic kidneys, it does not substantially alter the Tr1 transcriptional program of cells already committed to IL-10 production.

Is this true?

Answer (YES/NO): NO